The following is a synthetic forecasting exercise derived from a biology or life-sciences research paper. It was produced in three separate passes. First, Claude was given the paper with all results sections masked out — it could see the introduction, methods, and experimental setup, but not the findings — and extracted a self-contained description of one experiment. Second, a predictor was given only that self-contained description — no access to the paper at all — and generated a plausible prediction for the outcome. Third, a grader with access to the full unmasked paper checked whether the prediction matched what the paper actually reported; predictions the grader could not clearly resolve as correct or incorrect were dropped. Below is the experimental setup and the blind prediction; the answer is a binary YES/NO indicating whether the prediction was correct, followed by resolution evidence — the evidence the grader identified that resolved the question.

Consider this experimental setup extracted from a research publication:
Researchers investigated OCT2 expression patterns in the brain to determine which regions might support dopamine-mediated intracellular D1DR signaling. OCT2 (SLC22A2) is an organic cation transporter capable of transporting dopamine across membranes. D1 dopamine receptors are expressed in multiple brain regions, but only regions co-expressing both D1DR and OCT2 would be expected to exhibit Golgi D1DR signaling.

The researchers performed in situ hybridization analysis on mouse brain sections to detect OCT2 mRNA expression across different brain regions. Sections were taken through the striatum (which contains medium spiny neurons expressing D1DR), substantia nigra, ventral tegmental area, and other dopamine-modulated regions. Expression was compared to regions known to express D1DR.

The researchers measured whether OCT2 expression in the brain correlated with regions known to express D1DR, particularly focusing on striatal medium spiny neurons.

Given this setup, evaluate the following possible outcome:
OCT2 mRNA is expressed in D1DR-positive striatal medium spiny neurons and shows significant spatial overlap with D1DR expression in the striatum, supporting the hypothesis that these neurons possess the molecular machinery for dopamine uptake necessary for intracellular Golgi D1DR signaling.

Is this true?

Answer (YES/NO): YES